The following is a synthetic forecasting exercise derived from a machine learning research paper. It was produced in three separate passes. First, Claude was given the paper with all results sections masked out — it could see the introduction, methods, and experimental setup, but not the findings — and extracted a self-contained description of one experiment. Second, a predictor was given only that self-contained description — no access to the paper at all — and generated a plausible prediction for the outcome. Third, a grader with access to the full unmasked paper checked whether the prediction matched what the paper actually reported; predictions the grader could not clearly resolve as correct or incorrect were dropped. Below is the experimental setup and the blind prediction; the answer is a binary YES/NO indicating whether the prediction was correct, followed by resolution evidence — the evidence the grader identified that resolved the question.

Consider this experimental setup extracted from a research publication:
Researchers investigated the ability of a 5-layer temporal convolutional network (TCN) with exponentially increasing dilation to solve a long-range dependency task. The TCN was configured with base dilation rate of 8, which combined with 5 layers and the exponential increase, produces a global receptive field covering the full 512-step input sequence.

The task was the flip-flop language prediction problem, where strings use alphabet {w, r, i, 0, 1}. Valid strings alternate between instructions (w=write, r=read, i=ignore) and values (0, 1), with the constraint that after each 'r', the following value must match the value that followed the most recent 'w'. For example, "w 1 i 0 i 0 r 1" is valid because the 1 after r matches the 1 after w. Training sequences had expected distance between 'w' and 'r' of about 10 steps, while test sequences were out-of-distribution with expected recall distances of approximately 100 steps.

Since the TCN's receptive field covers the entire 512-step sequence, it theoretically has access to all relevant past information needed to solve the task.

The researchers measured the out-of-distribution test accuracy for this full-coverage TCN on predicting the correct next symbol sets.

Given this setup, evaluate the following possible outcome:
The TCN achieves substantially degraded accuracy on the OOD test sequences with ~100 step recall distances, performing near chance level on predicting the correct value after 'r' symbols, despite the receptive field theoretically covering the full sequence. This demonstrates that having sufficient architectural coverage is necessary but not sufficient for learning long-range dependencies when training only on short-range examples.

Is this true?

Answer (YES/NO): NO